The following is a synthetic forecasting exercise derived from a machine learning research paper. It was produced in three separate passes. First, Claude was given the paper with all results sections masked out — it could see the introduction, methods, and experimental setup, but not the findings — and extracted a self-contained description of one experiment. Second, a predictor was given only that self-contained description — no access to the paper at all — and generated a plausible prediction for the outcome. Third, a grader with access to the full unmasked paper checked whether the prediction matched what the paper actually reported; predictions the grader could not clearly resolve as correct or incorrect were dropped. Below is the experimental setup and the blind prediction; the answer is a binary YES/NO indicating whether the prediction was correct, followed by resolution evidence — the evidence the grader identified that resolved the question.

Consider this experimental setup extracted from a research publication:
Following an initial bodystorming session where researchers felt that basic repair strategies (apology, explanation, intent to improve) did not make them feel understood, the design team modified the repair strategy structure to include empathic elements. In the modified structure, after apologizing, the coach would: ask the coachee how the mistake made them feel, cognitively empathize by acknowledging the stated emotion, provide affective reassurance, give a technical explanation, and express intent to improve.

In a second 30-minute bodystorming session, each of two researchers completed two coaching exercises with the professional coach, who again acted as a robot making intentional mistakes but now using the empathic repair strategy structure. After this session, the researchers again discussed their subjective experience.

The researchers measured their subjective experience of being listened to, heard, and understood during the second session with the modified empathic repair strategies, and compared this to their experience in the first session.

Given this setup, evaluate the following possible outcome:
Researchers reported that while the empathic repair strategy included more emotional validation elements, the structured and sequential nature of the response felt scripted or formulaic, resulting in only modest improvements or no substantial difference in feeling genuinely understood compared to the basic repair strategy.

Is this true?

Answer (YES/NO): NO